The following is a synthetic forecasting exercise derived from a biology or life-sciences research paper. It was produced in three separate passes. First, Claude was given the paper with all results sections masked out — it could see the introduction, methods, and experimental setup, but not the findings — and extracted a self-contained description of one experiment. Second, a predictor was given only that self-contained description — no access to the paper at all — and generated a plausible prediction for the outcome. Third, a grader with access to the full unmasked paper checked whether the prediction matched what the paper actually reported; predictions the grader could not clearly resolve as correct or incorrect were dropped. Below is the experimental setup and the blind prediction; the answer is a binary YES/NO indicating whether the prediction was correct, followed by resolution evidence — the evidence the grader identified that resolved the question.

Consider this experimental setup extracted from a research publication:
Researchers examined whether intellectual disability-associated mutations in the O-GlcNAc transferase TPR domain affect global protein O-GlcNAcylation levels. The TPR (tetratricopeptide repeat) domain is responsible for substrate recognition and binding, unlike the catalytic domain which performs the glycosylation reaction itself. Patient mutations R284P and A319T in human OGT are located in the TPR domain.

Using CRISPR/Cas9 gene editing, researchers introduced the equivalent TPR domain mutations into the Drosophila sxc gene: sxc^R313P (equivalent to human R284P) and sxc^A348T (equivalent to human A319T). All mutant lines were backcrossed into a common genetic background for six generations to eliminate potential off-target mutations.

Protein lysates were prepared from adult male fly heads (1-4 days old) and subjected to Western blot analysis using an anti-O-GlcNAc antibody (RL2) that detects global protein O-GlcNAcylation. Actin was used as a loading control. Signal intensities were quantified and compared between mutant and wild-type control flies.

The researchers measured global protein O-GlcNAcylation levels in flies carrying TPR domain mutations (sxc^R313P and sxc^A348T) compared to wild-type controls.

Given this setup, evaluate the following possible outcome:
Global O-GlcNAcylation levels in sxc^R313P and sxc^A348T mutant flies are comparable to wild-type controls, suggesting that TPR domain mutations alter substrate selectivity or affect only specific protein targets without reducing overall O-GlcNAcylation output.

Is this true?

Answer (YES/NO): YES